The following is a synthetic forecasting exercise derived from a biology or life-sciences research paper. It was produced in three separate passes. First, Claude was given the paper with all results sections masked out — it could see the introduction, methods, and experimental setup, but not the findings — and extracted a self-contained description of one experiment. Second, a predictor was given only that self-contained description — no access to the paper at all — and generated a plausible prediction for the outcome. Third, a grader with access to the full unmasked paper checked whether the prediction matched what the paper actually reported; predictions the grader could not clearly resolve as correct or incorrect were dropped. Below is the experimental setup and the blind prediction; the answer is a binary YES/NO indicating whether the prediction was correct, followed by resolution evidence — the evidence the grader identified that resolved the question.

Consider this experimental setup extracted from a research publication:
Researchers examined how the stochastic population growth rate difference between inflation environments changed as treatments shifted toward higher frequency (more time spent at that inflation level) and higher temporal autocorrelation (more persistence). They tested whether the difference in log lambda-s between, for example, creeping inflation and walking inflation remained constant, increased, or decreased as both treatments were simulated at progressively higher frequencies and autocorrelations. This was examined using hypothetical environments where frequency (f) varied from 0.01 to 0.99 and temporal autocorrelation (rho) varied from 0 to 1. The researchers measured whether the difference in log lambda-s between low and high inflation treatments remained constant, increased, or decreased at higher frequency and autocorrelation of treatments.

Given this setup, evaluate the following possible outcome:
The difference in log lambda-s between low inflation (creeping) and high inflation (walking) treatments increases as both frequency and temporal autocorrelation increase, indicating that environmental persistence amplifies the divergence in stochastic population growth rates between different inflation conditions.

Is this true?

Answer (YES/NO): YES